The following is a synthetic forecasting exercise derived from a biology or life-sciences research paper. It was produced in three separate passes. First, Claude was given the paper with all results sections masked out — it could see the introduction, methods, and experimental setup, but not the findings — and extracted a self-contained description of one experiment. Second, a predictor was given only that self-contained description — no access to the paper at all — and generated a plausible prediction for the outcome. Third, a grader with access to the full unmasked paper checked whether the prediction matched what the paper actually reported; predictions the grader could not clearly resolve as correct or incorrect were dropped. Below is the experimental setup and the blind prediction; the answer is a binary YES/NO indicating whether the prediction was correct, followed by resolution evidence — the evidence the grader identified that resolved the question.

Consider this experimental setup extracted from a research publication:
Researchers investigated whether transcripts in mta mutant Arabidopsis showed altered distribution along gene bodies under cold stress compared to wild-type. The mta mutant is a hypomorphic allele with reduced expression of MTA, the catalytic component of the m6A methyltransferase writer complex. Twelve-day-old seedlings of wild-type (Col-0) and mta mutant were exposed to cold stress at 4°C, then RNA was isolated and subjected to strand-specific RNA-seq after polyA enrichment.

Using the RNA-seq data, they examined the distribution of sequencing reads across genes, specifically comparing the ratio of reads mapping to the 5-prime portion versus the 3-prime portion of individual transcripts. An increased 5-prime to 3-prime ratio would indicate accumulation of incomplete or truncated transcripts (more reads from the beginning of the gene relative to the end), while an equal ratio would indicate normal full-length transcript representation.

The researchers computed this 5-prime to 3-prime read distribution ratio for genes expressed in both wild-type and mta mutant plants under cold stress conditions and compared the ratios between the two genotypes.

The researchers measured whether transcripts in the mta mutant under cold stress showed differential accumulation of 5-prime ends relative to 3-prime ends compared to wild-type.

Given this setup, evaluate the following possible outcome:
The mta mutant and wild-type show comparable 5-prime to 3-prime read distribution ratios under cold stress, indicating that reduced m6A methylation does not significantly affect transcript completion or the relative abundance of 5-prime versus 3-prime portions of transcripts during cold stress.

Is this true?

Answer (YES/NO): NO